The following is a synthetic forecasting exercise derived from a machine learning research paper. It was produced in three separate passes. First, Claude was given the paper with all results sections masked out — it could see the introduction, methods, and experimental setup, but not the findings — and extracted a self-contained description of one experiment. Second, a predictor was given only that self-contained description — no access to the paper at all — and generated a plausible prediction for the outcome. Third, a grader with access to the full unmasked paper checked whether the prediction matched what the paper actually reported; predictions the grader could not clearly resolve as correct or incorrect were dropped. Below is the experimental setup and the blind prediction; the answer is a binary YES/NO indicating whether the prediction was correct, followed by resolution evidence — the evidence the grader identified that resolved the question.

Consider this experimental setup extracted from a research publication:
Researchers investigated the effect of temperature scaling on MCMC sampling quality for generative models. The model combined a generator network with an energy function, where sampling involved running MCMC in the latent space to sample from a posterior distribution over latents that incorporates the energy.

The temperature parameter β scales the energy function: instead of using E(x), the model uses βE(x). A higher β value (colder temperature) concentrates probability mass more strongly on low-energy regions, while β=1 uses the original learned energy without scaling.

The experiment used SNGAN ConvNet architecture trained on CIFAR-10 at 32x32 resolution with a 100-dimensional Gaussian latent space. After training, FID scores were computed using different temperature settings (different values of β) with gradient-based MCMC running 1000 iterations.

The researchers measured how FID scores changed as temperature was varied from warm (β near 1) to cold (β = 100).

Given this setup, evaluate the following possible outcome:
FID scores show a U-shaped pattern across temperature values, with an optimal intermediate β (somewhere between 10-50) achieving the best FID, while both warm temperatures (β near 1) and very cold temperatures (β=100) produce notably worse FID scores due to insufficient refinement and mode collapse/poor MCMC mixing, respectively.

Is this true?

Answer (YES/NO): NO